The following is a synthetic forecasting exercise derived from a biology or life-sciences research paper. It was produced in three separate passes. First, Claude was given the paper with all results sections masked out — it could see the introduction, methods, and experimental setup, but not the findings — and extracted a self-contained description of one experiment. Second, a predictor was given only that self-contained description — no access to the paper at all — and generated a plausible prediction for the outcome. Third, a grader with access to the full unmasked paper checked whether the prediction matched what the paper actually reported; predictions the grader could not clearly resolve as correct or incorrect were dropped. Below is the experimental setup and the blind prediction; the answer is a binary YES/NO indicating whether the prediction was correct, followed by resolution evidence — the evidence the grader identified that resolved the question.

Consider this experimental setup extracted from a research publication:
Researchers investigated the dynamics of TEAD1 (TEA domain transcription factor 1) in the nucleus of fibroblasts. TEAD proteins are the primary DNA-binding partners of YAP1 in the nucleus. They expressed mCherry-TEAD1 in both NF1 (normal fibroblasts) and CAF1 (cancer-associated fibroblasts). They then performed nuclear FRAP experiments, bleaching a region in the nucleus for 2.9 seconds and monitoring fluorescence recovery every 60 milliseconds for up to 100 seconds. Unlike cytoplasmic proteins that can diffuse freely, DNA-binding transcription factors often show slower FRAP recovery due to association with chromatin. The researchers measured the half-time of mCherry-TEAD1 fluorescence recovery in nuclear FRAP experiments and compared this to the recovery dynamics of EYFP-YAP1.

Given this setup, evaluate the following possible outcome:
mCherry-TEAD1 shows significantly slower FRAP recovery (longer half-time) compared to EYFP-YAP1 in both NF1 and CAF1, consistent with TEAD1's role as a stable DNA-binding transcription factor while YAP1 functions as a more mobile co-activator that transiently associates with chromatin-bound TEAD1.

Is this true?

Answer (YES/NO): YES